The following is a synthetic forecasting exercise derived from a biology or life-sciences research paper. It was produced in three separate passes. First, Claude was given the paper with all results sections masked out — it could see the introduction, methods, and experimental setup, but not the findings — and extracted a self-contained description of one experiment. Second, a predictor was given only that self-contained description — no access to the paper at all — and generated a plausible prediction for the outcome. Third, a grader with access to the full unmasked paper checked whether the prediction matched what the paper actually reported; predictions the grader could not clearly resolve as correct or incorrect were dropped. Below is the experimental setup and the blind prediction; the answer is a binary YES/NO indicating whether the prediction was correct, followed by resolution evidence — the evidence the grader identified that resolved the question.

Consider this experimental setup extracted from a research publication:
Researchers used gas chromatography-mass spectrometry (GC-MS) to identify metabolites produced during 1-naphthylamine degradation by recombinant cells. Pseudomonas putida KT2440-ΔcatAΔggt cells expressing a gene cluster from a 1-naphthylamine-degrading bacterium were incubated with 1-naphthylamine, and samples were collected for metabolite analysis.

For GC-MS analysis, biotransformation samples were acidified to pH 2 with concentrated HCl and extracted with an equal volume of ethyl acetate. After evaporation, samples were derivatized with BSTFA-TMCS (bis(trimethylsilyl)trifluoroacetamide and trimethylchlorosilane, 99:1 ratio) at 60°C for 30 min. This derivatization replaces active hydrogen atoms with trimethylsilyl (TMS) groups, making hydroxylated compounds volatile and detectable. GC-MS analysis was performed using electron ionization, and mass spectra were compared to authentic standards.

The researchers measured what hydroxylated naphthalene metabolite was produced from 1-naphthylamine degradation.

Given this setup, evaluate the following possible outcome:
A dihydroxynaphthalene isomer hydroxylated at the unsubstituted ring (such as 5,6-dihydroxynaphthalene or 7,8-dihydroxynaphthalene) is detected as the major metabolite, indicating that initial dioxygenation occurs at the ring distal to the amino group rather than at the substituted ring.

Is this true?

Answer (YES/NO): NO